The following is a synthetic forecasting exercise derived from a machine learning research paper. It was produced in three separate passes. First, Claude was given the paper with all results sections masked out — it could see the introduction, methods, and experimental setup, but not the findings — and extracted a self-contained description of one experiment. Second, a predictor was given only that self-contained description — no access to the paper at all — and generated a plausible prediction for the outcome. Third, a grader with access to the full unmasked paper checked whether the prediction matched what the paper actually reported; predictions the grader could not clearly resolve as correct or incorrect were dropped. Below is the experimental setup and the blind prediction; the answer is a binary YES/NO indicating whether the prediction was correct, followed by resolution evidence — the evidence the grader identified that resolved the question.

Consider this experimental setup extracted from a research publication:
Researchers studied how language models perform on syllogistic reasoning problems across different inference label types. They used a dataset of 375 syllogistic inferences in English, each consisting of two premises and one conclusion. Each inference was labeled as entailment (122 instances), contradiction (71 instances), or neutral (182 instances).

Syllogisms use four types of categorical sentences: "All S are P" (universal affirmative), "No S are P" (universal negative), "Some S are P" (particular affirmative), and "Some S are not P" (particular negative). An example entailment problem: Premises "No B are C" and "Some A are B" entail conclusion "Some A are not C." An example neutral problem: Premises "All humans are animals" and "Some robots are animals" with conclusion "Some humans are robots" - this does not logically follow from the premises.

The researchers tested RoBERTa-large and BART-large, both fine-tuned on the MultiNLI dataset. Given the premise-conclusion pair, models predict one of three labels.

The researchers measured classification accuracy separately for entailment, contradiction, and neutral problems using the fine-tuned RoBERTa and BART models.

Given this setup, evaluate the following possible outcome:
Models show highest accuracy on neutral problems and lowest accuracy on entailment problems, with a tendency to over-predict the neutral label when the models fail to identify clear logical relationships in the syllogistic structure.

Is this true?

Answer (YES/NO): NO